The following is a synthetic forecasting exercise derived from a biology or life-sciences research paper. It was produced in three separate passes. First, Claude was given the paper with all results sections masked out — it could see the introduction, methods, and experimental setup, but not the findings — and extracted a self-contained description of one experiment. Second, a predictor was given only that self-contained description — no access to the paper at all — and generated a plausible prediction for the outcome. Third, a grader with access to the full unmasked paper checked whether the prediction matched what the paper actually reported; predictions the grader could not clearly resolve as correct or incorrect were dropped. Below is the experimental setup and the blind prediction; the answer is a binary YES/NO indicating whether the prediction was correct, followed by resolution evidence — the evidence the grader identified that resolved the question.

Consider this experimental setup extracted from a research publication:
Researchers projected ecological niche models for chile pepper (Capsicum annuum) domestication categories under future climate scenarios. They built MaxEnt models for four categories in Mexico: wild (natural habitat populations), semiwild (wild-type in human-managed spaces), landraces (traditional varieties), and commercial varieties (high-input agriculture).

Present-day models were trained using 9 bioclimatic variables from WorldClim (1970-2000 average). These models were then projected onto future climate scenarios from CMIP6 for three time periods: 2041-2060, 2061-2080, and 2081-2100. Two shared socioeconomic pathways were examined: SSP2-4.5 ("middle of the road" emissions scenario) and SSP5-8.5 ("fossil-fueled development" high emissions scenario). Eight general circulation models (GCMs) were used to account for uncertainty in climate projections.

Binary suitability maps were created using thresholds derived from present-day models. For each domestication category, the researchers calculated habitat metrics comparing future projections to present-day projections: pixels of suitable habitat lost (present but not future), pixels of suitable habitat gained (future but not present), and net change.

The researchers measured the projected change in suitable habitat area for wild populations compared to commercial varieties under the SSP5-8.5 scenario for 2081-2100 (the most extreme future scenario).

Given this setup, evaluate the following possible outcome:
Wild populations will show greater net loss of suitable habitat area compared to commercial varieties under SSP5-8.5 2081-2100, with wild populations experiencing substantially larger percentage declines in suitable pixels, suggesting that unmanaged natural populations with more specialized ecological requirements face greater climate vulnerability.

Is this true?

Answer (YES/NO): YES